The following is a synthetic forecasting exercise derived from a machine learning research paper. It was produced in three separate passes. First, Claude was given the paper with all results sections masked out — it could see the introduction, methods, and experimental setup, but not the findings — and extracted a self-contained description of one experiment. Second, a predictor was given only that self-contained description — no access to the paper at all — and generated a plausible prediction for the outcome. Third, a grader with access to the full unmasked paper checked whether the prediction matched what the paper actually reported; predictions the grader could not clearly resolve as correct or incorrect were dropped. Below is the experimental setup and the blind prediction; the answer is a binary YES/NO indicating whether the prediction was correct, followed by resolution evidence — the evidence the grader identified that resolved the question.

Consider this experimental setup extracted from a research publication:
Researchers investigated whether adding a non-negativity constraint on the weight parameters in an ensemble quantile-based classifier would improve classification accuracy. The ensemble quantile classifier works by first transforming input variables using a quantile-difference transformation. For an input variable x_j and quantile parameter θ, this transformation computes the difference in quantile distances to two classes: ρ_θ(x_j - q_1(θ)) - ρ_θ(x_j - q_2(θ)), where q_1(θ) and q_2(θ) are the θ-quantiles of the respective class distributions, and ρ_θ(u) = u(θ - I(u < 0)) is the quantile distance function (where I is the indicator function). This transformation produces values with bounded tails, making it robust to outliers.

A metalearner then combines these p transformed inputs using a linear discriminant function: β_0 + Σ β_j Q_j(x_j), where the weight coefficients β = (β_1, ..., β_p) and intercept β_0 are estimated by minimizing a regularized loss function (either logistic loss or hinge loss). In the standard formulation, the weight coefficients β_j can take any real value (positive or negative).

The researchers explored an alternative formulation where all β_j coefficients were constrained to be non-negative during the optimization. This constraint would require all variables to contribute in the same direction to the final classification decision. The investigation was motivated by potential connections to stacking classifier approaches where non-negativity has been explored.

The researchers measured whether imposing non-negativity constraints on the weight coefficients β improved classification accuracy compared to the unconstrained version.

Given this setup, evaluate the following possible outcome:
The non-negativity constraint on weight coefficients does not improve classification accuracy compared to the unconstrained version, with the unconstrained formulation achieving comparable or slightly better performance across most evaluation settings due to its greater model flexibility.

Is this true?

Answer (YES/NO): NO